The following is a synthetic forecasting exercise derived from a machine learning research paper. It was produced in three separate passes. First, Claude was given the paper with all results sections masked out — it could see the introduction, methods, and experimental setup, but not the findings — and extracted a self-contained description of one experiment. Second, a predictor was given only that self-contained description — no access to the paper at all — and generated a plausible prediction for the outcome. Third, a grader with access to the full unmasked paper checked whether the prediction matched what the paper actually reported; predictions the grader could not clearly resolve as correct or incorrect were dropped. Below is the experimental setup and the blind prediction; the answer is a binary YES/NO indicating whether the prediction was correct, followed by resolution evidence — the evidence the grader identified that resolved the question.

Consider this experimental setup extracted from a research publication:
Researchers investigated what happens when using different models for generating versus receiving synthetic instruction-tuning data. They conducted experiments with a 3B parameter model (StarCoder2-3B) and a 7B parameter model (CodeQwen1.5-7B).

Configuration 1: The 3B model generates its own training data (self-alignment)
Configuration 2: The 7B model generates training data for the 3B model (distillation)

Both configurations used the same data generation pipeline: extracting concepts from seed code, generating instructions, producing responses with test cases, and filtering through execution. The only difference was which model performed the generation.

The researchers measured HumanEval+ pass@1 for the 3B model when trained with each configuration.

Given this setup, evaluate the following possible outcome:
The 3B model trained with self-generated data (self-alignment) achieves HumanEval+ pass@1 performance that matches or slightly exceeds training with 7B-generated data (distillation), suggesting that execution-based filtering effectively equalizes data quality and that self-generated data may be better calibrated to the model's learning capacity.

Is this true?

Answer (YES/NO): YES